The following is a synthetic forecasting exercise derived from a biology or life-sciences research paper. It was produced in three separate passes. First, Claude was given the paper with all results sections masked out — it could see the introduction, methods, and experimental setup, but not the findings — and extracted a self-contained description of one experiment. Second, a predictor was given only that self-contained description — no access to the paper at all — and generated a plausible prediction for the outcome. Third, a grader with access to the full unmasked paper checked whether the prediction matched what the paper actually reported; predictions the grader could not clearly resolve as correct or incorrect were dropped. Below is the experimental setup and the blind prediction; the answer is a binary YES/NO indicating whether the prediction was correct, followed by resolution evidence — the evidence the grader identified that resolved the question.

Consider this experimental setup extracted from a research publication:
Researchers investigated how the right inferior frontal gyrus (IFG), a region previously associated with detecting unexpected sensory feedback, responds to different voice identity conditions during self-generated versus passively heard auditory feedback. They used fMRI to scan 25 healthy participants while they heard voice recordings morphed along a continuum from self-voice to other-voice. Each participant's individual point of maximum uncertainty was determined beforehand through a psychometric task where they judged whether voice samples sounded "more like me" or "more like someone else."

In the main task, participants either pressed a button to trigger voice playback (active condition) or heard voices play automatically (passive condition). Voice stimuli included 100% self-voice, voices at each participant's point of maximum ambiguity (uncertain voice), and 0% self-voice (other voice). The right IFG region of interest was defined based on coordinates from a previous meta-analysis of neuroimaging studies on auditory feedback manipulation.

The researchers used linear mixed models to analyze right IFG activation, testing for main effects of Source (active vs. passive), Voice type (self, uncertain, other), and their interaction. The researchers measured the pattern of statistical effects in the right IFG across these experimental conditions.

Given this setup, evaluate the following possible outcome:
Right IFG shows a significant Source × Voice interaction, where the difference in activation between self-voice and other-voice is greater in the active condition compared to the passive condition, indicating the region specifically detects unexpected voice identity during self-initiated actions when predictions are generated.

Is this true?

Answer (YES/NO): NO